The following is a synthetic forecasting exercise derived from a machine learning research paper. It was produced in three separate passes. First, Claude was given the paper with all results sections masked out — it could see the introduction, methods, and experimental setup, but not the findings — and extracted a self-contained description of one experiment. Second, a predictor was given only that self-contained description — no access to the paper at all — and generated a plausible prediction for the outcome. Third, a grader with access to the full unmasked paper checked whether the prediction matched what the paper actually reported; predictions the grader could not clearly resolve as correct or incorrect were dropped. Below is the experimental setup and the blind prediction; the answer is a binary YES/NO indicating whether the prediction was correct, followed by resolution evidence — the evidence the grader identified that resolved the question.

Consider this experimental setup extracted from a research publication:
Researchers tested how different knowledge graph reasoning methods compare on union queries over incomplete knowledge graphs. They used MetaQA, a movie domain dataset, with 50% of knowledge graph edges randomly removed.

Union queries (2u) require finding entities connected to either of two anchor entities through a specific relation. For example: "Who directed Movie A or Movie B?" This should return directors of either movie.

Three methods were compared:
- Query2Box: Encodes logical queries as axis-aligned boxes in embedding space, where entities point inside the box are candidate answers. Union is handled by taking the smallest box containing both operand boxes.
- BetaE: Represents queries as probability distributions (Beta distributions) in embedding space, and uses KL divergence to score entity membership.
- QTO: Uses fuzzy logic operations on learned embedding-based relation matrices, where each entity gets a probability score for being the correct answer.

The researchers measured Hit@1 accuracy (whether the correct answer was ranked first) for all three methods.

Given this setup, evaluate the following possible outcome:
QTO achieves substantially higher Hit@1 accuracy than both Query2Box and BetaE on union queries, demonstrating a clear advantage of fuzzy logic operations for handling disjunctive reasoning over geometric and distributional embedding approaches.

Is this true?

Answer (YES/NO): YES